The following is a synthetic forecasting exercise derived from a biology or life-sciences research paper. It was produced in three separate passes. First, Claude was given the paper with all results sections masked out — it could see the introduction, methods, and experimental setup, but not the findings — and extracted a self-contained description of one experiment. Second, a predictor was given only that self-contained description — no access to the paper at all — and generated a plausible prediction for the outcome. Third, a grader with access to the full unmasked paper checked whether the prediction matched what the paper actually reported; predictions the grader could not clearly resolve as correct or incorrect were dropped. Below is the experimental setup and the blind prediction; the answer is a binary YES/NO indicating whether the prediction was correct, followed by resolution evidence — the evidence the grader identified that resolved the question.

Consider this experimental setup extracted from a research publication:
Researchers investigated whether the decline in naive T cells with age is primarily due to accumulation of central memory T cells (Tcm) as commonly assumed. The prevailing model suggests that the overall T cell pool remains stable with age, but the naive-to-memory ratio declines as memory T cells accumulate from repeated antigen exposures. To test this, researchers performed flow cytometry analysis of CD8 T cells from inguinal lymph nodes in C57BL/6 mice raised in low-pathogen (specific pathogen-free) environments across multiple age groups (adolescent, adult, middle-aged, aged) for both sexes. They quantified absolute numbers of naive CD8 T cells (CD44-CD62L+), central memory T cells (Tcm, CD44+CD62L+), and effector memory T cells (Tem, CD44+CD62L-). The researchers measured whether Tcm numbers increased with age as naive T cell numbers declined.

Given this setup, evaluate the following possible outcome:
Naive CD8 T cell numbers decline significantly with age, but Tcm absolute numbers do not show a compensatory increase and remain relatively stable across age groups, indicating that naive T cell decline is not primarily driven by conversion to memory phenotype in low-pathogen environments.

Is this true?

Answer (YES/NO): YES